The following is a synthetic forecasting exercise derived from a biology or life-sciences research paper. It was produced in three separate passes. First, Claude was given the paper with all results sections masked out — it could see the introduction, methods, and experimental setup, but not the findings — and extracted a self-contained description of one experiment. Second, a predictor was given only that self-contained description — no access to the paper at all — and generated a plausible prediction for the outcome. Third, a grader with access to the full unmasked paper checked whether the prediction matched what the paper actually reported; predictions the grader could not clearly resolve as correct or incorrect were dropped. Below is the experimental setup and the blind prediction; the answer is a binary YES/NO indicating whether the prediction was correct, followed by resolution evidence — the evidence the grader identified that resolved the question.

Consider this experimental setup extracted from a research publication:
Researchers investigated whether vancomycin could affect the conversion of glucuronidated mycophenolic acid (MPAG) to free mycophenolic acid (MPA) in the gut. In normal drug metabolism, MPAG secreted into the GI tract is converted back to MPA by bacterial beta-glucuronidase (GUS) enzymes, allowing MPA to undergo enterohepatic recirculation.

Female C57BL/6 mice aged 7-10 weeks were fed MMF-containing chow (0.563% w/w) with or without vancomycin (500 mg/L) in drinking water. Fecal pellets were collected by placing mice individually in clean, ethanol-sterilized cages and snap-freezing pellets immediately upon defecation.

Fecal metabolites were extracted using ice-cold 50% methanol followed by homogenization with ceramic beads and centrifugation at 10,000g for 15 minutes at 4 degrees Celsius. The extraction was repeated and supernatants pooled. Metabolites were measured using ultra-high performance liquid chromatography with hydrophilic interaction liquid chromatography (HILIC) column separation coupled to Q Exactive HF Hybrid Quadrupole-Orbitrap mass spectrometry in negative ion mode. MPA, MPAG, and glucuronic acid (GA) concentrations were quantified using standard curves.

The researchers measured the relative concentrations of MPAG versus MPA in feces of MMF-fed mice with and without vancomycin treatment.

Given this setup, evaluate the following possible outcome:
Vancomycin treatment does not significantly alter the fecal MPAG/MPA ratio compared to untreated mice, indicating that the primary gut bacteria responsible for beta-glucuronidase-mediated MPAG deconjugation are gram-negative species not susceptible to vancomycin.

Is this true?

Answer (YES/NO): NO